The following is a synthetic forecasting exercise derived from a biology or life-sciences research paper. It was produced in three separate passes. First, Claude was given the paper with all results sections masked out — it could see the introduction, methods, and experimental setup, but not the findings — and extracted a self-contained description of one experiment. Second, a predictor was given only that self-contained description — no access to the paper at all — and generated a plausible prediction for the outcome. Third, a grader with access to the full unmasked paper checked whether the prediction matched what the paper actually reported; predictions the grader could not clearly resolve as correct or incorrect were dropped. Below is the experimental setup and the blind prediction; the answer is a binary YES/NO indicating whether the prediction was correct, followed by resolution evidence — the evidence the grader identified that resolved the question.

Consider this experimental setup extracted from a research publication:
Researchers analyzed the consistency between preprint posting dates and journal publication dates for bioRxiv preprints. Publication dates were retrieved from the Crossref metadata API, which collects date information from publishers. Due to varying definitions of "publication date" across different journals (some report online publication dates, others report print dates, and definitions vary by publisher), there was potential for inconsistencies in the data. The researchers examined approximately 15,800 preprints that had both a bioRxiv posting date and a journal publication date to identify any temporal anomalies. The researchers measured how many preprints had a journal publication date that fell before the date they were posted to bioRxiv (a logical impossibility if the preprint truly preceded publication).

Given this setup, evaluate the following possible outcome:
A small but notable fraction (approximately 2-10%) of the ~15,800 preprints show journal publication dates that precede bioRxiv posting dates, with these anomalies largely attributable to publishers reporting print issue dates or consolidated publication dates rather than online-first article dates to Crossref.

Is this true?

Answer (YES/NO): NO